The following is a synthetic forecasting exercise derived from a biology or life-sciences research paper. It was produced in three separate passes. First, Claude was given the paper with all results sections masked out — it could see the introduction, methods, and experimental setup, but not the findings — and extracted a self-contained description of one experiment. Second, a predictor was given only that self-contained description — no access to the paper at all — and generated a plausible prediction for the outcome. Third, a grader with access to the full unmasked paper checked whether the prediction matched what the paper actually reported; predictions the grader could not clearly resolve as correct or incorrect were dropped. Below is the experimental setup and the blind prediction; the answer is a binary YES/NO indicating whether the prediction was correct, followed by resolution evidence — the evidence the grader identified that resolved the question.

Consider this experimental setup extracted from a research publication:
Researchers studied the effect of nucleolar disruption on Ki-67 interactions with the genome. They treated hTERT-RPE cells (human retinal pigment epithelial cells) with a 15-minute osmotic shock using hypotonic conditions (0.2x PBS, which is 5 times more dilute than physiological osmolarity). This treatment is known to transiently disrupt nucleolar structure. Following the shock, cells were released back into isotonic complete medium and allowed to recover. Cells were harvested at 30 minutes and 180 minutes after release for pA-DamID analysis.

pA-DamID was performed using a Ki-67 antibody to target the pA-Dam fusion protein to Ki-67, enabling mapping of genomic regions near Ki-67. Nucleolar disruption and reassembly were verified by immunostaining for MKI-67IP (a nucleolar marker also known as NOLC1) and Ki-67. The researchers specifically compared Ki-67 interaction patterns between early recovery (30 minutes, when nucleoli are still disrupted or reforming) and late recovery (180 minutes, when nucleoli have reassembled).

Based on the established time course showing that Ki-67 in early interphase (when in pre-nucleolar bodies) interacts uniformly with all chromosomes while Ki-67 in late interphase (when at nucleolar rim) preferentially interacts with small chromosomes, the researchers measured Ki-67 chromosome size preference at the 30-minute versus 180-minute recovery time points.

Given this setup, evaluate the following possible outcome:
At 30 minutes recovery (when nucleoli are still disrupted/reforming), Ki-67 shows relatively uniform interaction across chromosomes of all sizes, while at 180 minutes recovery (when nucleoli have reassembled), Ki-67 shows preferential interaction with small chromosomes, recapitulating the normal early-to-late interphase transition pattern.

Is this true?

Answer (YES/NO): YES